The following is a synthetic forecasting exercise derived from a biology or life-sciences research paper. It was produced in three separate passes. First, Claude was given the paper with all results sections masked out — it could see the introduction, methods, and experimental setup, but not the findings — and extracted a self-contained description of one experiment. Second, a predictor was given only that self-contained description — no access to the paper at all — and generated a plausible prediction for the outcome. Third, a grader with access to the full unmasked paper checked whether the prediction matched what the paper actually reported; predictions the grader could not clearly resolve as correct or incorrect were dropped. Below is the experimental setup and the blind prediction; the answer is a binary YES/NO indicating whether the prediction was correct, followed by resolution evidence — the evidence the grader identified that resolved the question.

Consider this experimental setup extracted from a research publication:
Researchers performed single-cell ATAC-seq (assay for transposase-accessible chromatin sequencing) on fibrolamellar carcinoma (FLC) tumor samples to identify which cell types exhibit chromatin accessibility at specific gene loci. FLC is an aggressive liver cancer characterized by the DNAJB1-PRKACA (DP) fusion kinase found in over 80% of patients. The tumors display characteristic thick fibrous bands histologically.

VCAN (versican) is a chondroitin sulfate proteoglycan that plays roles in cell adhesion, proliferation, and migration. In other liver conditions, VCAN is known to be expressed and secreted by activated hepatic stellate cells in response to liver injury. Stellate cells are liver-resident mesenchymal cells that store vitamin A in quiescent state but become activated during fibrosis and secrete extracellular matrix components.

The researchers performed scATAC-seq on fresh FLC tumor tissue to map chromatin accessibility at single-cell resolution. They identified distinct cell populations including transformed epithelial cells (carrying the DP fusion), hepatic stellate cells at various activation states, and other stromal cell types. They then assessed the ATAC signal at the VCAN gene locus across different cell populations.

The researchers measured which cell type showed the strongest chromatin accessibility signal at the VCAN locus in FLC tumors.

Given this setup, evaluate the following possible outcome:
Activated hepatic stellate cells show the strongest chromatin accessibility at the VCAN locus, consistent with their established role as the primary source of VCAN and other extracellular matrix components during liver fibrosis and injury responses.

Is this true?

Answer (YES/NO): YES